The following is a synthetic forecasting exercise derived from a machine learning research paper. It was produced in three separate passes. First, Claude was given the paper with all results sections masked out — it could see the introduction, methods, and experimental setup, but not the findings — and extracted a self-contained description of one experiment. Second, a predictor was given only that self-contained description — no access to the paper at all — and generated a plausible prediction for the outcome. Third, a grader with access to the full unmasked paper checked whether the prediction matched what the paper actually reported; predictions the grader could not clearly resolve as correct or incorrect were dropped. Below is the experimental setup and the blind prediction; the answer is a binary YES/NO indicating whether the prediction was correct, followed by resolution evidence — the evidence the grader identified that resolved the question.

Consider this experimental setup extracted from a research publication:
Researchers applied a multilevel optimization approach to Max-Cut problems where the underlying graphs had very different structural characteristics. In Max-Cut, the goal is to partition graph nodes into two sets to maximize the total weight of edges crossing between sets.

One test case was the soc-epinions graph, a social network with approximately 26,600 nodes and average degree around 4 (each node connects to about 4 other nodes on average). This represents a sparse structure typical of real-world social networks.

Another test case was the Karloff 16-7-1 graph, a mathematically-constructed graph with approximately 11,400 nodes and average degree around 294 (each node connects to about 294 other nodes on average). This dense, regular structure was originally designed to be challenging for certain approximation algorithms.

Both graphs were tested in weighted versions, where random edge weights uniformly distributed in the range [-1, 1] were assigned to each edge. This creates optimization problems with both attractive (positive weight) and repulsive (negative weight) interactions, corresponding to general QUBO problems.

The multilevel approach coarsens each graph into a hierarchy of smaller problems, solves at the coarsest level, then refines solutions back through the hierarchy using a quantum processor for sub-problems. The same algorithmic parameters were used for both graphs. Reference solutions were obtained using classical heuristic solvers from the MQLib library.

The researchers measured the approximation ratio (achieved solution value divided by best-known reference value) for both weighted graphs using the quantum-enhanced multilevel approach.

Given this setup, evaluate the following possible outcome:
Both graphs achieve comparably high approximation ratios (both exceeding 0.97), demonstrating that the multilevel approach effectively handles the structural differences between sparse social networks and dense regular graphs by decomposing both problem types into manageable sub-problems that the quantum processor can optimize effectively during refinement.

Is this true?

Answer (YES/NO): NO